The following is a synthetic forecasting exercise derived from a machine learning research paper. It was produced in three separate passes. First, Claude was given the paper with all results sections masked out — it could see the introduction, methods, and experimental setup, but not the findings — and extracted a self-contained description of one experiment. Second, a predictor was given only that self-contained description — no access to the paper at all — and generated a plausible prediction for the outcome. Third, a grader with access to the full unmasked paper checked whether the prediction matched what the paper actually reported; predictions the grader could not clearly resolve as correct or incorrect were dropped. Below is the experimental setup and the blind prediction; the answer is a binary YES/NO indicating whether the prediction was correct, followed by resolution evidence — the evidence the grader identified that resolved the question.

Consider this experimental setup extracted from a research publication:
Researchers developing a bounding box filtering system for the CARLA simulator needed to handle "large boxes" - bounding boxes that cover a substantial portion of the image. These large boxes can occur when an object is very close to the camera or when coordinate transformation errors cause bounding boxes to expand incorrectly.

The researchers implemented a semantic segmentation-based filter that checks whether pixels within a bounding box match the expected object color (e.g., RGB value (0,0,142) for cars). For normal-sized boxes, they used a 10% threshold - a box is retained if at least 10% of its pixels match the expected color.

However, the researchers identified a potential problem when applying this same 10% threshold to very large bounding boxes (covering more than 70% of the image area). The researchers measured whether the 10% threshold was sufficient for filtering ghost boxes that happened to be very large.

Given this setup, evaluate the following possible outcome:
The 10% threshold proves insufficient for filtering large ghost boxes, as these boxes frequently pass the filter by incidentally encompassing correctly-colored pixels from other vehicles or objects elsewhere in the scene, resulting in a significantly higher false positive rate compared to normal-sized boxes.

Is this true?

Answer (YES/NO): YES